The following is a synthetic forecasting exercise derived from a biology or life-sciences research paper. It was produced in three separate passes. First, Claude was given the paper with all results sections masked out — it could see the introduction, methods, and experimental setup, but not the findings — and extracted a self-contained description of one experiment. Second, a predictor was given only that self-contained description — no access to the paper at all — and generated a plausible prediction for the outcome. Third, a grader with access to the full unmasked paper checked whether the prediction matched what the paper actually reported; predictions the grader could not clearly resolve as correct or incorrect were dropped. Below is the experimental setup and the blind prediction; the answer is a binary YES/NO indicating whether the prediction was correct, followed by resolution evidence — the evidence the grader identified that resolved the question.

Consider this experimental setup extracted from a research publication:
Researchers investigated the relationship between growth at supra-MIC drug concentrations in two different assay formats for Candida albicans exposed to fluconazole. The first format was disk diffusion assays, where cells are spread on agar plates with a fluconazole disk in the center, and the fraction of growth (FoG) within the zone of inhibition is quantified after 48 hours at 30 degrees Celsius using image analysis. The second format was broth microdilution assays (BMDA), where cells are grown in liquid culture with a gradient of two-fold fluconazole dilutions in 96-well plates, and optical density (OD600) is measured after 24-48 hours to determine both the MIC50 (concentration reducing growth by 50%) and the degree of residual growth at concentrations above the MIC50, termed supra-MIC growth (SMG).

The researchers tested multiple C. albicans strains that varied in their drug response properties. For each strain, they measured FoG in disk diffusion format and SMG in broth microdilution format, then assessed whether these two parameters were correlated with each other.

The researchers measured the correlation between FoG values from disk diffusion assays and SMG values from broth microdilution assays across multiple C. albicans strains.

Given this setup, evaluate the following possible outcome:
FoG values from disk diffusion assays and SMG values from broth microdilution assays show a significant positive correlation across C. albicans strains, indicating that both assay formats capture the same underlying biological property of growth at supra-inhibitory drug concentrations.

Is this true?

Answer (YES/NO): YES